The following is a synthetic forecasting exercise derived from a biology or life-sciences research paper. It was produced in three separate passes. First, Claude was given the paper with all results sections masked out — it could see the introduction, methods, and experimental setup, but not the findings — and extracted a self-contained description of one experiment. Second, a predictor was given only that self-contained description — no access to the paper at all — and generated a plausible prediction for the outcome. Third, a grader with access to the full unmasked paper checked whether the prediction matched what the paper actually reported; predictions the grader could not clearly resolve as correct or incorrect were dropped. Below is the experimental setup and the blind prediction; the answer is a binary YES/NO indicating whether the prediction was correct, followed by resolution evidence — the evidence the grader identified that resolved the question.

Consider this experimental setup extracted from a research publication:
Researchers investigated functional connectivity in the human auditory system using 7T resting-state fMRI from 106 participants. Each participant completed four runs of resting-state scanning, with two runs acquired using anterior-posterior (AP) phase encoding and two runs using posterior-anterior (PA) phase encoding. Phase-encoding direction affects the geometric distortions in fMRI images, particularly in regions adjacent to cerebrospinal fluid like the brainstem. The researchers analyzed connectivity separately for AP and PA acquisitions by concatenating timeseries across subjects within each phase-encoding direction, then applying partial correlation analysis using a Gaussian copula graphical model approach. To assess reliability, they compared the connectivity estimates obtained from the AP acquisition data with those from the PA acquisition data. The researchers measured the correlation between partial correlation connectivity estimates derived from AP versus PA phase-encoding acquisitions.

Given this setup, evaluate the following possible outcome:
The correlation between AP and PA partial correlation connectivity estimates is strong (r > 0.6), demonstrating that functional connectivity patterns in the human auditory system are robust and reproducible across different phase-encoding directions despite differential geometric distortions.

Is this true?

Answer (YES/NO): YES